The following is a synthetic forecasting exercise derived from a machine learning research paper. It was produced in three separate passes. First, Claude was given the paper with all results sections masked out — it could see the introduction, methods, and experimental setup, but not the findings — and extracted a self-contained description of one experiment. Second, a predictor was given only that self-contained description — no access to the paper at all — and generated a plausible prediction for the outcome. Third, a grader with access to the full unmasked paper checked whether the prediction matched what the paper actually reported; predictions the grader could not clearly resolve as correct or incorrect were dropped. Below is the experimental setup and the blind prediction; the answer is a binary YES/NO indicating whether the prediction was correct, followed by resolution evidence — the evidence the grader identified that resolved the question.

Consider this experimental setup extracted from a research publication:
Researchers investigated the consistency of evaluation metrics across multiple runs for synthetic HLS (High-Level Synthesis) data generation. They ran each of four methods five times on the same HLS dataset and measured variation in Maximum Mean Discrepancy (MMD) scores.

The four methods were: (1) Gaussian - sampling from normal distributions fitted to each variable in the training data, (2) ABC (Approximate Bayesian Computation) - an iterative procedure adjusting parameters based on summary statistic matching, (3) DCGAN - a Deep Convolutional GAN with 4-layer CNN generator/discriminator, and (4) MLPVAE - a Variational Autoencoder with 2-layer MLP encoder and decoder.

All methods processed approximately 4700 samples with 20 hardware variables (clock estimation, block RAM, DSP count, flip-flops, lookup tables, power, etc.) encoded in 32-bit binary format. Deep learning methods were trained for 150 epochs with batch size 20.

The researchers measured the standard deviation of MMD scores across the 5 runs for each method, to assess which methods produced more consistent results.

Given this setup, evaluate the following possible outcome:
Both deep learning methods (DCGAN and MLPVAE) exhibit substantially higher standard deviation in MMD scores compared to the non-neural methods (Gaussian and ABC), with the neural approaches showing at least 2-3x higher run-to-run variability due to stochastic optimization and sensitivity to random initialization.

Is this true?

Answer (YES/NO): NO